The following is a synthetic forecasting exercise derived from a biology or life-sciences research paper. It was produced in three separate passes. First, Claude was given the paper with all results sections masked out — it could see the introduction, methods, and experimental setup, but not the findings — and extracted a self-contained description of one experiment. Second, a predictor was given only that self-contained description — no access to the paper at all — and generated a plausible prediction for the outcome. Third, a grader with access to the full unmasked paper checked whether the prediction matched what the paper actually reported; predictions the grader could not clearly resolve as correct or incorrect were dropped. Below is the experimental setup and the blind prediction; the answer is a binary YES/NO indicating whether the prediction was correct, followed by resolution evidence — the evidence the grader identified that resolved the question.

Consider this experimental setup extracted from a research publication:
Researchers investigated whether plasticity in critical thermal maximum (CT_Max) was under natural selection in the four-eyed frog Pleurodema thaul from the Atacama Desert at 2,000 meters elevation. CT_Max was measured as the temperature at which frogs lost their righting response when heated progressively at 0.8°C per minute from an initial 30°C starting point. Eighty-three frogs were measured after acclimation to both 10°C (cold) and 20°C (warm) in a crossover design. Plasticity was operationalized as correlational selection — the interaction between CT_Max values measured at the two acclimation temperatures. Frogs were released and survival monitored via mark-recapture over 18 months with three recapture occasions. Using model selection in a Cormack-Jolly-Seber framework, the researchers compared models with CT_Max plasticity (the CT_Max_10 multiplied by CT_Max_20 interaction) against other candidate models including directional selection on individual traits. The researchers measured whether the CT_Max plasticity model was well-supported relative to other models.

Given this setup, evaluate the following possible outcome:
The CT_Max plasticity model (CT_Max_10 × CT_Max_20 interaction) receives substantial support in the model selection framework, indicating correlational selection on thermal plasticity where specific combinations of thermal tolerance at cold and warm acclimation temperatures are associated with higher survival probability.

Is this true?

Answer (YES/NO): NO